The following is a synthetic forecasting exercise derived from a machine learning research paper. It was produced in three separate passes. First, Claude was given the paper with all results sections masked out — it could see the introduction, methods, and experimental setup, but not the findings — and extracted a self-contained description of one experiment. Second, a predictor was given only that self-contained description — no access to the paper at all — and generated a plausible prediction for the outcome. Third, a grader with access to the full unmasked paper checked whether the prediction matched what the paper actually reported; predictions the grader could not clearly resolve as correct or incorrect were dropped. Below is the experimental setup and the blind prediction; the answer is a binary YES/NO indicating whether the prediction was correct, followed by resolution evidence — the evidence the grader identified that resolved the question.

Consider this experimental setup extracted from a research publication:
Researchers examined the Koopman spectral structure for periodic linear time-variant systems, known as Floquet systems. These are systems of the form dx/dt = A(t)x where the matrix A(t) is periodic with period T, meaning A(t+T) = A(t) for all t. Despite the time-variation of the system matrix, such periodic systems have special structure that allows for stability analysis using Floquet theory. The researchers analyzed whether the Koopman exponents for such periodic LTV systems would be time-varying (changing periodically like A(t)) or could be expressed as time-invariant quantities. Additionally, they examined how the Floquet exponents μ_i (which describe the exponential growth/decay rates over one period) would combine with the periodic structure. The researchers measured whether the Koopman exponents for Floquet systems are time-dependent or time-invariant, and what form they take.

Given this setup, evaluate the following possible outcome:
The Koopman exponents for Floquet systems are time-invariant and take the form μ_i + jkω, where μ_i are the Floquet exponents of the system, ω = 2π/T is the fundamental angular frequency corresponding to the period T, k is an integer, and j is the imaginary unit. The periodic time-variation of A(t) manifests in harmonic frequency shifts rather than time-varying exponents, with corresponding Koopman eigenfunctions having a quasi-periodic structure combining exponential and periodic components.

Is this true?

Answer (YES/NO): YES